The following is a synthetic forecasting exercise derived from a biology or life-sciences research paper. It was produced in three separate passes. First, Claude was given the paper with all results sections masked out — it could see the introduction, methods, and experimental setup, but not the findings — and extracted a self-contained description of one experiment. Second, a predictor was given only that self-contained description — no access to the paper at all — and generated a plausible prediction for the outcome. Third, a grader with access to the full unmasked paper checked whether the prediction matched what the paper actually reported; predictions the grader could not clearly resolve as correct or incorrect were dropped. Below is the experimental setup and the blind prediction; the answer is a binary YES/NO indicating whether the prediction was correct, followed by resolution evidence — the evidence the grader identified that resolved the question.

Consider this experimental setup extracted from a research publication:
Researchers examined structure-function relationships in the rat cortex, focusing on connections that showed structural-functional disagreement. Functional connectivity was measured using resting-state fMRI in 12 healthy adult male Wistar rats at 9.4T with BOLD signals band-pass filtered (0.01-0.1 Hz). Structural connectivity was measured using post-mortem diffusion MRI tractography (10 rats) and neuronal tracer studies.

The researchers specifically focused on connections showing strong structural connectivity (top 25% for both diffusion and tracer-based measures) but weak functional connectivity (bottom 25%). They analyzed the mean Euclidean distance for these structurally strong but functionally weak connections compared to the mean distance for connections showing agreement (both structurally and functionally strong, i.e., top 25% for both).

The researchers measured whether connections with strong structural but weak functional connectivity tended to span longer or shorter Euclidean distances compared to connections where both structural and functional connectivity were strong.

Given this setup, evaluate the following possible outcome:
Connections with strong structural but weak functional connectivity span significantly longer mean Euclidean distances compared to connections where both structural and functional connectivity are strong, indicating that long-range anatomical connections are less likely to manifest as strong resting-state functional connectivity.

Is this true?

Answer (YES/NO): YES